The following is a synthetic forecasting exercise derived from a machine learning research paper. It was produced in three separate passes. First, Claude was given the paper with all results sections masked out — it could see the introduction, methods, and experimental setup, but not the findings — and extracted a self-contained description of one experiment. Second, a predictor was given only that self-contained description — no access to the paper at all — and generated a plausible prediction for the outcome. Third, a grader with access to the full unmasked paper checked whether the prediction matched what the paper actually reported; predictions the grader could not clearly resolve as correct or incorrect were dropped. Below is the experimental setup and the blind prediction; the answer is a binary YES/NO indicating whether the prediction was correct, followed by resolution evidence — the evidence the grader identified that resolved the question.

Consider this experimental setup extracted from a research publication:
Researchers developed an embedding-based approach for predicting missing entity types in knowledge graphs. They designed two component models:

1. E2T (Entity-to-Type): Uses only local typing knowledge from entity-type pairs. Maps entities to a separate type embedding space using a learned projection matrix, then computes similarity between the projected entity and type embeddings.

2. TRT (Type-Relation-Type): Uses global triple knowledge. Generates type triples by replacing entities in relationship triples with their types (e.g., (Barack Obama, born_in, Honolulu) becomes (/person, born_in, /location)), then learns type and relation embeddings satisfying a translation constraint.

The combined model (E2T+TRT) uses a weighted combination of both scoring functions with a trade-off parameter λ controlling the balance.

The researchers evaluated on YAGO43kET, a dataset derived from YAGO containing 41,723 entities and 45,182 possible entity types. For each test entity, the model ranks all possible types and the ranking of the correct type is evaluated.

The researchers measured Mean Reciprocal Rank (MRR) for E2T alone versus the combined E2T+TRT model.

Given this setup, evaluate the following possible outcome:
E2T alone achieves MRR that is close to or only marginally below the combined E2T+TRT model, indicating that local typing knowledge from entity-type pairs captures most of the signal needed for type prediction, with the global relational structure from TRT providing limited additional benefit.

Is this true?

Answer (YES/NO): NO